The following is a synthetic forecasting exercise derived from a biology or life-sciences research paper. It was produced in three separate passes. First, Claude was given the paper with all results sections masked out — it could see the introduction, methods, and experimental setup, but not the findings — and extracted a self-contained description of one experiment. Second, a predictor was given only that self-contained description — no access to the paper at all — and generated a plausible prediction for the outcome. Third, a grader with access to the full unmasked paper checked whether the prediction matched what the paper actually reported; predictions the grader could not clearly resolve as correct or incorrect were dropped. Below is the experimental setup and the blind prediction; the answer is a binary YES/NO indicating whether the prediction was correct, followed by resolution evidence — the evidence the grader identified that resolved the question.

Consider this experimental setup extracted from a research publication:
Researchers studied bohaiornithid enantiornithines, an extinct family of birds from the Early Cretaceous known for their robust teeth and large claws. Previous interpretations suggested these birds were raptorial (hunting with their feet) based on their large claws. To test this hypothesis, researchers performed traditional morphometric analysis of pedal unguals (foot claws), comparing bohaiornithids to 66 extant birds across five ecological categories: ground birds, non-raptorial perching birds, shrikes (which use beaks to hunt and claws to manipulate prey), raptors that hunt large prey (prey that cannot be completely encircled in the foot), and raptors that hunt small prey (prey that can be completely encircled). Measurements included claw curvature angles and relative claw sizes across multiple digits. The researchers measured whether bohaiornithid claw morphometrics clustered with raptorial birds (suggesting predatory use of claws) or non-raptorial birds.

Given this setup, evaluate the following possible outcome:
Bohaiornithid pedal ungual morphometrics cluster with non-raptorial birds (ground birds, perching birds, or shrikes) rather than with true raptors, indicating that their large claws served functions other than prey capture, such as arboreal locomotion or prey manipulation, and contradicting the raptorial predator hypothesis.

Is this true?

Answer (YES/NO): NO